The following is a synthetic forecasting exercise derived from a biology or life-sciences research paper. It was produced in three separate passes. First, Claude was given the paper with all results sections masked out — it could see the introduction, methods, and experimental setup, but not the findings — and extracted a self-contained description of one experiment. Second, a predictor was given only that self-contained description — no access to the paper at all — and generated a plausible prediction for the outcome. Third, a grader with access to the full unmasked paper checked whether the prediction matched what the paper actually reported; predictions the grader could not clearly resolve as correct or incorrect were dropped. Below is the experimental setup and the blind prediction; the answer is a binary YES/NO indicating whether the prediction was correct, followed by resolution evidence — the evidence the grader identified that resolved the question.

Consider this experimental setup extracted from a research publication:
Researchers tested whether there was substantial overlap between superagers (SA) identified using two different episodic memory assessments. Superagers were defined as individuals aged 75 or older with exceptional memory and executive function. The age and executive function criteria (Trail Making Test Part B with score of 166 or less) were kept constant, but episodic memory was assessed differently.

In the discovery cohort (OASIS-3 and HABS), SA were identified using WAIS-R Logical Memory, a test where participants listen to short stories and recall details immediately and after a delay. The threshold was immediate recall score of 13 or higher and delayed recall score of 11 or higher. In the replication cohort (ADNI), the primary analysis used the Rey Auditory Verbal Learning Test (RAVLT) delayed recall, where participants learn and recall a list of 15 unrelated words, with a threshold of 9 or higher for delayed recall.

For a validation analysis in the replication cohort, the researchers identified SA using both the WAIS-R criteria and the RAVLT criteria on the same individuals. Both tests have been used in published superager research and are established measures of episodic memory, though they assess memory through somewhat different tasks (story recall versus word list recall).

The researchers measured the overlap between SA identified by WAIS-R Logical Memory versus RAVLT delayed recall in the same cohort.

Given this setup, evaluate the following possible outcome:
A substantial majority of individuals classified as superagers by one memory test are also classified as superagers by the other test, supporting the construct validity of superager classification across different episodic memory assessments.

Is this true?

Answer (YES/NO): NO